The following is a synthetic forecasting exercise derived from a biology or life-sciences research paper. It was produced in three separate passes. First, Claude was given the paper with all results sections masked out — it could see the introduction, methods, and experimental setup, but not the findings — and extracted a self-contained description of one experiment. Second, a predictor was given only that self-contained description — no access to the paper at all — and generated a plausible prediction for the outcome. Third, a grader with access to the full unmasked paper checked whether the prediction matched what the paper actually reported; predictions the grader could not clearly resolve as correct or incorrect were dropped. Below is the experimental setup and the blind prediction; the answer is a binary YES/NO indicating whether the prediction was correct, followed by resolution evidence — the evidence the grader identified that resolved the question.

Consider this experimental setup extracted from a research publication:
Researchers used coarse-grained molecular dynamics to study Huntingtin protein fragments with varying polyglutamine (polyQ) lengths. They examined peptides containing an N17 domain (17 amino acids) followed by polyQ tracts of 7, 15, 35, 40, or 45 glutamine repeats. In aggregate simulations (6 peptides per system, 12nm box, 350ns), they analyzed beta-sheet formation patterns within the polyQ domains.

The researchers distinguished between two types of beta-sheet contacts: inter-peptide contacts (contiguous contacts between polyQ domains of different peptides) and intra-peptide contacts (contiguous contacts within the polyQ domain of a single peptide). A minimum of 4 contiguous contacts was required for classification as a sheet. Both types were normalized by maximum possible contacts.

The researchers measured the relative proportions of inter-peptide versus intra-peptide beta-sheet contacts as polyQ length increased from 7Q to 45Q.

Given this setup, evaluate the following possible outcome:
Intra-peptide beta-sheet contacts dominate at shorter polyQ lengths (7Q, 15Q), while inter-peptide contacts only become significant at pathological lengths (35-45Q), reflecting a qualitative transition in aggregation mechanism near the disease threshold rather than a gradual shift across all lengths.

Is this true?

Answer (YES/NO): NO